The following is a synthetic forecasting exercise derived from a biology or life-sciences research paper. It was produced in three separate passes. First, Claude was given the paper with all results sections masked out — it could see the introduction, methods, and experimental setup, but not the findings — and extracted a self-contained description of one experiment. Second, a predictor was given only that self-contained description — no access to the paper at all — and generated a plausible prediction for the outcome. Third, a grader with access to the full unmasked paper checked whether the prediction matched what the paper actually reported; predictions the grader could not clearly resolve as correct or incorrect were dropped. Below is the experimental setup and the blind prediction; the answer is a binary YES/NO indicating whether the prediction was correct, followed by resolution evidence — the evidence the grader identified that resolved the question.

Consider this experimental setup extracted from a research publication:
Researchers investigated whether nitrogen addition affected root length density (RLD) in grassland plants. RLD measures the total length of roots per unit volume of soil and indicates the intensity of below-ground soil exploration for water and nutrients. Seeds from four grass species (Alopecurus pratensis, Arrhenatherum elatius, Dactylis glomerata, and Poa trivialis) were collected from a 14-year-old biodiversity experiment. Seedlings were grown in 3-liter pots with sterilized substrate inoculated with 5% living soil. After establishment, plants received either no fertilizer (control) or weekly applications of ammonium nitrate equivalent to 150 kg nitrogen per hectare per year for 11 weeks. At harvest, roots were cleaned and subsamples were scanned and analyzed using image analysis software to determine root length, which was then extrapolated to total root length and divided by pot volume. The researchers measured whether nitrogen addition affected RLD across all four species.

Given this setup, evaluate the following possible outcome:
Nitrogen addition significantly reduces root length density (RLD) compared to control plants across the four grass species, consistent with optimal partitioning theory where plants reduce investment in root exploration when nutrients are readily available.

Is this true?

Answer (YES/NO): NO